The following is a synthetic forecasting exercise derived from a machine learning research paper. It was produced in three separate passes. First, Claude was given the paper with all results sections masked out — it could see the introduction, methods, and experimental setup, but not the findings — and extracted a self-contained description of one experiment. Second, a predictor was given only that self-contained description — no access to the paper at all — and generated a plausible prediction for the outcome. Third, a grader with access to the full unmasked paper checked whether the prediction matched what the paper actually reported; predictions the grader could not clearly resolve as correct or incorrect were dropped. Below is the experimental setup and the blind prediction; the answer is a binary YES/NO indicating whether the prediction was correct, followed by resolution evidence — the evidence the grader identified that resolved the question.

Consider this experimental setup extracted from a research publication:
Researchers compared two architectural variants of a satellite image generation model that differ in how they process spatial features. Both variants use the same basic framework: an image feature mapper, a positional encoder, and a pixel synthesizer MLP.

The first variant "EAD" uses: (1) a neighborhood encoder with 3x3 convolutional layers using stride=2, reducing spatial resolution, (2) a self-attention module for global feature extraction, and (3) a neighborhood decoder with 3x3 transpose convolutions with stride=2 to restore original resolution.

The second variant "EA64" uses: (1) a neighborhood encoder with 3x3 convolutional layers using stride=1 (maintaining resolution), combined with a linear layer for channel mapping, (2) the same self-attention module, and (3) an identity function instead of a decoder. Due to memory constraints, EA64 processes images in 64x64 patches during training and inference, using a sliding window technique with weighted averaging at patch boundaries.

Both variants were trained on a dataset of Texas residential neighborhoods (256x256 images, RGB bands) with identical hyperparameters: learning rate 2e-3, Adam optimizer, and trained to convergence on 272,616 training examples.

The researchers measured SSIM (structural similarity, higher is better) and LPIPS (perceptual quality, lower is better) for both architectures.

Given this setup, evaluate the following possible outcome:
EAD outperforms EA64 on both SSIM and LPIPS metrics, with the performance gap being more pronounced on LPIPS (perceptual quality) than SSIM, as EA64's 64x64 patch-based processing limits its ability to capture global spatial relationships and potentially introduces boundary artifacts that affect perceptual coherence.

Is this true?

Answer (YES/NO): NO